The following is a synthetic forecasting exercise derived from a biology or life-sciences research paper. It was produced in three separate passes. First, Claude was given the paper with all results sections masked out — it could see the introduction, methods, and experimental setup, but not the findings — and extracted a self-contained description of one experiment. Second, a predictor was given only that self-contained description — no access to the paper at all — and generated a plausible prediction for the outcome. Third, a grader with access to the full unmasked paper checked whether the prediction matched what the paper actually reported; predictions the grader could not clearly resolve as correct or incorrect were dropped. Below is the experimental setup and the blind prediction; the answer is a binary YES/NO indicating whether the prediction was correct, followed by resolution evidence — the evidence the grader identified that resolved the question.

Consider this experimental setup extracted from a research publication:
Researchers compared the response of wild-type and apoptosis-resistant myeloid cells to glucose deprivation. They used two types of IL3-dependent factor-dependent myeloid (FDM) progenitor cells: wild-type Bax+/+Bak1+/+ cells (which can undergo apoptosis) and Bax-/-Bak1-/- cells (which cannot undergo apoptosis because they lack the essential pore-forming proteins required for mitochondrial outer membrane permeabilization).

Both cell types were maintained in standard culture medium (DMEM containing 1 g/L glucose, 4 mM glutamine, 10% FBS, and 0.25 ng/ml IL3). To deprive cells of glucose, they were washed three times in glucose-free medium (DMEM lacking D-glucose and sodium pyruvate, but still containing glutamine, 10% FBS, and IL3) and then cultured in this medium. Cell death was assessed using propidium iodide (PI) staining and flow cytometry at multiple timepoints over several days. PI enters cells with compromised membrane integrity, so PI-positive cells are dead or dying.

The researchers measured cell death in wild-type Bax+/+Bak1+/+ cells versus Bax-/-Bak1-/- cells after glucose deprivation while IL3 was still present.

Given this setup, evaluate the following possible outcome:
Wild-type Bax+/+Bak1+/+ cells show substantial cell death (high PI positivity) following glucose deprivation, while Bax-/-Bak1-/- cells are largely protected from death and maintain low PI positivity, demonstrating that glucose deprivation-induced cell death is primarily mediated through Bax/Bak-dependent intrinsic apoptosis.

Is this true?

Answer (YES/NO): NO